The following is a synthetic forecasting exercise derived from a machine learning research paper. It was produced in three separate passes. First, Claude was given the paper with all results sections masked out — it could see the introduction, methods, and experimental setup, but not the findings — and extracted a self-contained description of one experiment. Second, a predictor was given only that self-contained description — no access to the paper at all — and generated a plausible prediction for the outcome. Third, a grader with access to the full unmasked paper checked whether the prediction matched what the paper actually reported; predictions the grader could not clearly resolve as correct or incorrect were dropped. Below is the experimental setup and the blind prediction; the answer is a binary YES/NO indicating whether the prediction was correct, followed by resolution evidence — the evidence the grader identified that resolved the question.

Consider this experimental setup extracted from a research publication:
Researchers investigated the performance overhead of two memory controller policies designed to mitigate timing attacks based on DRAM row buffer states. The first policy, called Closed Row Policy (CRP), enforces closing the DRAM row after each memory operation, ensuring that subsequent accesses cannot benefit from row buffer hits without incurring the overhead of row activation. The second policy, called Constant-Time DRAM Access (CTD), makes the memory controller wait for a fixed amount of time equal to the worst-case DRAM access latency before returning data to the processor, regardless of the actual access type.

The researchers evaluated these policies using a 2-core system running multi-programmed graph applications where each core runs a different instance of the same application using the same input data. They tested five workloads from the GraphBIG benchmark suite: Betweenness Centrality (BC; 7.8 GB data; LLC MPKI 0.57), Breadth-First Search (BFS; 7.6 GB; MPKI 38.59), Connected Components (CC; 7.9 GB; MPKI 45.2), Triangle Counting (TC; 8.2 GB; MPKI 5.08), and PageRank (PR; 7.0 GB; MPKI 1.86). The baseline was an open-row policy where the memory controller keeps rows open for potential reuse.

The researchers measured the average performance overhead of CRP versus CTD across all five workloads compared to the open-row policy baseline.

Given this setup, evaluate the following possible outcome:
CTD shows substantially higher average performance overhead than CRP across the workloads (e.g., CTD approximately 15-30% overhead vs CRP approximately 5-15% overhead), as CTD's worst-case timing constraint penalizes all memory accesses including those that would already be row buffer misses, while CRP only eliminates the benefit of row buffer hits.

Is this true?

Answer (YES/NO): YES